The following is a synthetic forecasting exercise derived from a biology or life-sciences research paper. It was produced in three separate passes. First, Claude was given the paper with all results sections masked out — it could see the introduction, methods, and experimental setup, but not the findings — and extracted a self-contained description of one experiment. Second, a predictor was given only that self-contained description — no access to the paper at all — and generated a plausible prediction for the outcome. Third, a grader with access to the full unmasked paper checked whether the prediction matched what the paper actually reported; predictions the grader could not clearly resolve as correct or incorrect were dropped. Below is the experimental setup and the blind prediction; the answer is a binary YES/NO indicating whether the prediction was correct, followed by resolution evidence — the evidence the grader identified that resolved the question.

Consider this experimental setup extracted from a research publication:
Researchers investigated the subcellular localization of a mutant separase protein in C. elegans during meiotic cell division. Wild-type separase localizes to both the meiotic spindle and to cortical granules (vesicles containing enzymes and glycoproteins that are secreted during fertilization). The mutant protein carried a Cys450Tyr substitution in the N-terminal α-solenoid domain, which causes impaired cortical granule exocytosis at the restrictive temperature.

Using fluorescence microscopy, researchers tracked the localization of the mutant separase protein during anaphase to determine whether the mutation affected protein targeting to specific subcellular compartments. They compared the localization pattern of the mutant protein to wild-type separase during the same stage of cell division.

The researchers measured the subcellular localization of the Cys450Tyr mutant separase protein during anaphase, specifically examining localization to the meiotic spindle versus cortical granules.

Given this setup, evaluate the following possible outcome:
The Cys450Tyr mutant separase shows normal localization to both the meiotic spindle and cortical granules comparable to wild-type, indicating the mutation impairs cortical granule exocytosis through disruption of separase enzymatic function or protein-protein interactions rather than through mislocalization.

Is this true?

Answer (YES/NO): NO